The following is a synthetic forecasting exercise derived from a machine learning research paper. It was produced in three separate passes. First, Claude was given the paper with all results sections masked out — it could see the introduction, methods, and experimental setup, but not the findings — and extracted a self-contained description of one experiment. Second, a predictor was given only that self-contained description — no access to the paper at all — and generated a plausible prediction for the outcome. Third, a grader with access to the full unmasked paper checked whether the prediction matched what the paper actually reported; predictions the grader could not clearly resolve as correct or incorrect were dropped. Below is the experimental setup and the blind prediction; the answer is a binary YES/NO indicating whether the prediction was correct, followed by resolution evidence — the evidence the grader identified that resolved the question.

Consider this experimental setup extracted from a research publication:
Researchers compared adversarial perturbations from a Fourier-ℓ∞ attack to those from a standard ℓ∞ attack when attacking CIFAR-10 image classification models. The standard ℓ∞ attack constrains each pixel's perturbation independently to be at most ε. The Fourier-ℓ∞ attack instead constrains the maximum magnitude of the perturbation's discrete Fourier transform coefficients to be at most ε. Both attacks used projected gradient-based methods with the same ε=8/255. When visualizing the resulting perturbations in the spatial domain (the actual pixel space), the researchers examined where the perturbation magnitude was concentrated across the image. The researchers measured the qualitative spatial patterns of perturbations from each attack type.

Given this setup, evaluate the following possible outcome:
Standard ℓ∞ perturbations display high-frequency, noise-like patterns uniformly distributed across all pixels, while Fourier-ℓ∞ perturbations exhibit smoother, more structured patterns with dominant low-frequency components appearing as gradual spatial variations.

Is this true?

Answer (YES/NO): NO